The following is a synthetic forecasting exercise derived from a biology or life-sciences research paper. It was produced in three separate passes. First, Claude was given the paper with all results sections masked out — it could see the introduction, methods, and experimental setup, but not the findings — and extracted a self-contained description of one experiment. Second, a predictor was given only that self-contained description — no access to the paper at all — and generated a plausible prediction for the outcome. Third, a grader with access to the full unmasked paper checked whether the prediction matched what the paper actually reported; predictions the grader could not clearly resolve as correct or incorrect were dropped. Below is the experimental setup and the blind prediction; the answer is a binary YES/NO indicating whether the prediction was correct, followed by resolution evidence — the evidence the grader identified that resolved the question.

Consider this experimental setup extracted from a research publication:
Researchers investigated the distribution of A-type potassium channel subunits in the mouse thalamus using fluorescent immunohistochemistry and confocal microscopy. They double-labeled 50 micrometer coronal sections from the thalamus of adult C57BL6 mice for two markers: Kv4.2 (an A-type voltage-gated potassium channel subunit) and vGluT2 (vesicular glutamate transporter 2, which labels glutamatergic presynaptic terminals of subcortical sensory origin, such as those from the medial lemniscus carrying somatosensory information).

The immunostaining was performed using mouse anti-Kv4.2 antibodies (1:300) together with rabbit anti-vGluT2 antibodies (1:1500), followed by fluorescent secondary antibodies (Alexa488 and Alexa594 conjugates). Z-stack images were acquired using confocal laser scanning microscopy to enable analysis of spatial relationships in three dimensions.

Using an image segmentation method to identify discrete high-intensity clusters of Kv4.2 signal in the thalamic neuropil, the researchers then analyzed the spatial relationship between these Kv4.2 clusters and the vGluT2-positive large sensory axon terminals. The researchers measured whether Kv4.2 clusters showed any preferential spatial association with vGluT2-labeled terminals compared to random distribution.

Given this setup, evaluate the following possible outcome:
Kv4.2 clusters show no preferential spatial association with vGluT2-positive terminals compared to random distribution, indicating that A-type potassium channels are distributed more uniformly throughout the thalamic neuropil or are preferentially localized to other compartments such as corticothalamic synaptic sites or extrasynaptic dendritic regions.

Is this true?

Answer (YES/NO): NO